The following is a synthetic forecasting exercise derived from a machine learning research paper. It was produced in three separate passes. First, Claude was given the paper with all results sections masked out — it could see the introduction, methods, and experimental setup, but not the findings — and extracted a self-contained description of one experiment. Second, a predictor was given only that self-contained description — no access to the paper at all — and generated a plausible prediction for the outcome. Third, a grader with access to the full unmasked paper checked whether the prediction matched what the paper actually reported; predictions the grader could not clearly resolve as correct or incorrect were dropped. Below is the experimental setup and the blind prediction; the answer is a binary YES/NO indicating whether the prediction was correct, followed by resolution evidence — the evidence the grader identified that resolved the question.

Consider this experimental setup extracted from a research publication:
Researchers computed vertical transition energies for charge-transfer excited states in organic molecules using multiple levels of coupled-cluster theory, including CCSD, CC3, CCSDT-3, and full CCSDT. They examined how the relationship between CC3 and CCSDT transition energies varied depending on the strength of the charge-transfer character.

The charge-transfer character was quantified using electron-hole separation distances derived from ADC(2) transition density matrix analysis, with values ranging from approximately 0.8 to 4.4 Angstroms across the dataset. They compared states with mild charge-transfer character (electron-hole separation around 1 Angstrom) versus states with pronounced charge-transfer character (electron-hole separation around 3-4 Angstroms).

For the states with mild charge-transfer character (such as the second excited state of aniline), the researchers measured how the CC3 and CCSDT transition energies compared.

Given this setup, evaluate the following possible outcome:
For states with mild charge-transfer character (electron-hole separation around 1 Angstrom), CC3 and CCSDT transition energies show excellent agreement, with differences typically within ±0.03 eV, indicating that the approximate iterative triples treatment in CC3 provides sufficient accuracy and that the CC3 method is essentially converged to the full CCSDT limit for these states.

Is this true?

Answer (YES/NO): YES